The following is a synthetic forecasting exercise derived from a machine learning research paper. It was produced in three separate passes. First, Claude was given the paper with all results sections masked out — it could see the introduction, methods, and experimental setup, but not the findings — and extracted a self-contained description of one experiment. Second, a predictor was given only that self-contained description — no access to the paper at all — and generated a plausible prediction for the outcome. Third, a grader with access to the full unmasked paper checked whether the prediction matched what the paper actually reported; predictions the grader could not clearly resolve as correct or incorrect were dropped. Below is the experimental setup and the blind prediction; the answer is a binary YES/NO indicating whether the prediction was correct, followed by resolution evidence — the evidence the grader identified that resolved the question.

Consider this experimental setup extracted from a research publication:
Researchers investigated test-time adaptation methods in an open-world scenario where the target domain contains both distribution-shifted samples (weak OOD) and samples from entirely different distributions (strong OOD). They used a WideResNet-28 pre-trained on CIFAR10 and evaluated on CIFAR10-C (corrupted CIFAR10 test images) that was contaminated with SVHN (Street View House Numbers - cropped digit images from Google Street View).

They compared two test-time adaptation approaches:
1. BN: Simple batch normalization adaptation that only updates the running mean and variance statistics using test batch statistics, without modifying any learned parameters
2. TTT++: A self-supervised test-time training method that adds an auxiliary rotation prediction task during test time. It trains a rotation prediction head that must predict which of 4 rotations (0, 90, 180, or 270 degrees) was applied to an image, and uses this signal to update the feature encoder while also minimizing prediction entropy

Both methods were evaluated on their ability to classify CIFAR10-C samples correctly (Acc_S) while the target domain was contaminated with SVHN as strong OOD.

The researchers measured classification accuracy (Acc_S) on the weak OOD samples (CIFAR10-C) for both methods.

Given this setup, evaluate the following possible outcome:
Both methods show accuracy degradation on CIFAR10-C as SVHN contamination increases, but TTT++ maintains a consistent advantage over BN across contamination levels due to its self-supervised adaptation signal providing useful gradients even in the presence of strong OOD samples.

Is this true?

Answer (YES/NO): NO